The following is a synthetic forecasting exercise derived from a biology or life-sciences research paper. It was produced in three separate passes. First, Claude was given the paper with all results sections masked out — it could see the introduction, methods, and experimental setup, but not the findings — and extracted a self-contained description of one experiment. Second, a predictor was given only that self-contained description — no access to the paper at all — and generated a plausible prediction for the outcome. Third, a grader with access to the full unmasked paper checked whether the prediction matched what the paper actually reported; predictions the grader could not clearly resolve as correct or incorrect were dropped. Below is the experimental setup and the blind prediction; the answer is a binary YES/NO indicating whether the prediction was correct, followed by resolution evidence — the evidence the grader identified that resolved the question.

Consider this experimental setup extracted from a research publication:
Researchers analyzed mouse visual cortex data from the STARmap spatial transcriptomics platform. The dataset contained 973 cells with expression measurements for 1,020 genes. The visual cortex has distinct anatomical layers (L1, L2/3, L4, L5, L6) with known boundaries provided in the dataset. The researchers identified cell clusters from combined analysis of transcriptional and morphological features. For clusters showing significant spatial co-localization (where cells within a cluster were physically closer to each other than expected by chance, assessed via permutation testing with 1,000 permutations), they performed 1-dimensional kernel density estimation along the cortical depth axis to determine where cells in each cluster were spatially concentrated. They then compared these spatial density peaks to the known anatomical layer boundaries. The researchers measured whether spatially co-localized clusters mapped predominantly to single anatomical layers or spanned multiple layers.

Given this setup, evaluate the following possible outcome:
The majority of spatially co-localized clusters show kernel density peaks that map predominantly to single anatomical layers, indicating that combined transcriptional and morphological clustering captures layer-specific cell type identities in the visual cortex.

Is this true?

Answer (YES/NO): YES